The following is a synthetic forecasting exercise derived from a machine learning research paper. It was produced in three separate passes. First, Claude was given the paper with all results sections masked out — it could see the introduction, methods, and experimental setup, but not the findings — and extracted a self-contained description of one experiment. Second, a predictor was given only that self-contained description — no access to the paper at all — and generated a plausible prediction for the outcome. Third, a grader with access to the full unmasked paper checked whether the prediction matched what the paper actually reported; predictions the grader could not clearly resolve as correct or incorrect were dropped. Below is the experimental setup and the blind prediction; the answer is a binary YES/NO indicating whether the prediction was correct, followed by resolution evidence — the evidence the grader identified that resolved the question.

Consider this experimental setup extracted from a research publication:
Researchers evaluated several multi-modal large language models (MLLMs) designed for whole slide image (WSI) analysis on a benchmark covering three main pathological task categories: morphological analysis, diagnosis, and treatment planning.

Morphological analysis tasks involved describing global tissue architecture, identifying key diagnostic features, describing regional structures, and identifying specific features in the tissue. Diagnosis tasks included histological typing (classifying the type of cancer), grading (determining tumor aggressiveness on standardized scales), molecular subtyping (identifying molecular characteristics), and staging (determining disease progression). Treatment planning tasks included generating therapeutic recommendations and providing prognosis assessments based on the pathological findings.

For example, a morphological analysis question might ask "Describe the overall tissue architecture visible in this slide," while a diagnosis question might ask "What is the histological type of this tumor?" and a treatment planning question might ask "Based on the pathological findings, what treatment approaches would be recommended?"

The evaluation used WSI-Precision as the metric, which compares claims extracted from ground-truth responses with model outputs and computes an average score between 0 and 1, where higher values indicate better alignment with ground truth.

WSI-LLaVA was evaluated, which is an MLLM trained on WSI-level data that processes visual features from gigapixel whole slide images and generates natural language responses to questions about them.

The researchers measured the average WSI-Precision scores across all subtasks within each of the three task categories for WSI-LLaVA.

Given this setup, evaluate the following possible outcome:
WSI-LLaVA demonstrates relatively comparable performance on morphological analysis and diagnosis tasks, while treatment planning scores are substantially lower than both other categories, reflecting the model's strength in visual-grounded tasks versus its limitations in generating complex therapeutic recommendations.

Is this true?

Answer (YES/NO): NO